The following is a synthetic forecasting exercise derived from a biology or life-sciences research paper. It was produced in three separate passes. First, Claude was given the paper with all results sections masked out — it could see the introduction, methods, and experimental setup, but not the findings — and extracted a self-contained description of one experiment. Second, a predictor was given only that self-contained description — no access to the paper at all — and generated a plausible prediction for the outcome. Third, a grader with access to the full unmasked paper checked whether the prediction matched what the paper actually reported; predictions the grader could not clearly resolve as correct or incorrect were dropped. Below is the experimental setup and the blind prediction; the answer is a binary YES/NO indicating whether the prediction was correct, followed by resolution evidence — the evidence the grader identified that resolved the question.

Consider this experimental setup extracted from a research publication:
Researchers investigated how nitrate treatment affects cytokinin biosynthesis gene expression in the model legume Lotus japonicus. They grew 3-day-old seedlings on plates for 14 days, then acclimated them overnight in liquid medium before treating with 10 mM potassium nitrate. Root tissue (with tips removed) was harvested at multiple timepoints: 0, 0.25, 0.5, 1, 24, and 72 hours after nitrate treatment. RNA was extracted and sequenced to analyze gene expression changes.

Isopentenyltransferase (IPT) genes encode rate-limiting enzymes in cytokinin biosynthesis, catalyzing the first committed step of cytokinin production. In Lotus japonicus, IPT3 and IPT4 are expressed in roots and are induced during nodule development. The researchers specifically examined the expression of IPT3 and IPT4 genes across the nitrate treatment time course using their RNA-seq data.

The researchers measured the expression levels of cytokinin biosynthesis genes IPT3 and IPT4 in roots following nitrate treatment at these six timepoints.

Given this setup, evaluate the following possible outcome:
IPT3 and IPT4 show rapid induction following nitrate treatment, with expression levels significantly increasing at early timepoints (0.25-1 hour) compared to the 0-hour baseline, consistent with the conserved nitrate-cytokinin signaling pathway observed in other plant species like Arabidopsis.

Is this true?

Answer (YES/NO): NO